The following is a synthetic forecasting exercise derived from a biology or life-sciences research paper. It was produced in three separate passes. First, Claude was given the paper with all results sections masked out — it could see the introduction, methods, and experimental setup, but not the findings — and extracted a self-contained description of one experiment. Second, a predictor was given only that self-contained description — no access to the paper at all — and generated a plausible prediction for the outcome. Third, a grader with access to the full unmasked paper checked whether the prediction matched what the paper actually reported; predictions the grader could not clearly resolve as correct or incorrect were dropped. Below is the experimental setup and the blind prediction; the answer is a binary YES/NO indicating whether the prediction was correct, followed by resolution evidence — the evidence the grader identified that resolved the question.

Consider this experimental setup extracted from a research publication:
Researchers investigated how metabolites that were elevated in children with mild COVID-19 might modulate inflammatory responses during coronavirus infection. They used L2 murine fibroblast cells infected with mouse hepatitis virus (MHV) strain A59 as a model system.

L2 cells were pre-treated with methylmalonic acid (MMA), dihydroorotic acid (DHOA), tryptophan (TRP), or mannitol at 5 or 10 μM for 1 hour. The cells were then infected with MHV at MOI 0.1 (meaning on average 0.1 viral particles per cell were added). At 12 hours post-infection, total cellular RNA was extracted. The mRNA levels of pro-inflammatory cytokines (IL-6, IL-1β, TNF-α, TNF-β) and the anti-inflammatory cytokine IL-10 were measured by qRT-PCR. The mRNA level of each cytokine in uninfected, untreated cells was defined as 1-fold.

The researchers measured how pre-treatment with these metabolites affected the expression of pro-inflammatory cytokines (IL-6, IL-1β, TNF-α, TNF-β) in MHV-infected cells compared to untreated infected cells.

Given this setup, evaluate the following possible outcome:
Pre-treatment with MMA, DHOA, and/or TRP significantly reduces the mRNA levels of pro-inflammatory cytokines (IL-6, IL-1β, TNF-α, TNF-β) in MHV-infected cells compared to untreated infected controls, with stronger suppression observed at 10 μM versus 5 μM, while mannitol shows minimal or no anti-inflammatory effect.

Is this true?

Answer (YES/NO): NO